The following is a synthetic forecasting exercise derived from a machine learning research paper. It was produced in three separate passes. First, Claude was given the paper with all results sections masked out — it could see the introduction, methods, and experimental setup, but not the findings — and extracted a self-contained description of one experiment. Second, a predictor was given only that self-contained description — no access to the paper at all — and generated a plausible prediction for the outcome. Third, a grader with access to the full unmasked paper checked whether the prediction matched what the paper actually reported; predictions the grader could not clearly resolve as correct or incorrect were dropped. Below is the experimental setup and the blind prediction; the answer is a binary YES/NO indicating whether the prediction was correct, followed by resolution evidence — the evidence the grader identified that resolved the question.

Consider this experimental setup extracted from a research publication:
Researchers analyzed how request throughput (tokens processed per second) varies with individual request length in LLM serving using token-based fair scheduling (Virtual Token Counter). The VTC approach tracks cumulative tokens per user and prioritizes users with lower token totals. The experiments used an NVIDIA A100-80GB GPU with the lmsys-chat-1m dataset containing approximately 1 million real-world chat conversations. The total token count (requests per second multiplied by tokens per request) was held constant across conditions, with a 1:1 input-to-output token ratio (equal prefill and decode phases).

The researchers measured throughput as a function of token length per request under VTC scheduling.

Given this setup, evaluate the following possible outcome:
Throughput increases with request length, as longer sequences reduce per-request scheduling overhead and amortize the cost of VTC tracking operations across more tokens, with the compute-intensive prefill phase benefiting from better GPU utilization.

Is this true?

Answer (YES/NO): NO